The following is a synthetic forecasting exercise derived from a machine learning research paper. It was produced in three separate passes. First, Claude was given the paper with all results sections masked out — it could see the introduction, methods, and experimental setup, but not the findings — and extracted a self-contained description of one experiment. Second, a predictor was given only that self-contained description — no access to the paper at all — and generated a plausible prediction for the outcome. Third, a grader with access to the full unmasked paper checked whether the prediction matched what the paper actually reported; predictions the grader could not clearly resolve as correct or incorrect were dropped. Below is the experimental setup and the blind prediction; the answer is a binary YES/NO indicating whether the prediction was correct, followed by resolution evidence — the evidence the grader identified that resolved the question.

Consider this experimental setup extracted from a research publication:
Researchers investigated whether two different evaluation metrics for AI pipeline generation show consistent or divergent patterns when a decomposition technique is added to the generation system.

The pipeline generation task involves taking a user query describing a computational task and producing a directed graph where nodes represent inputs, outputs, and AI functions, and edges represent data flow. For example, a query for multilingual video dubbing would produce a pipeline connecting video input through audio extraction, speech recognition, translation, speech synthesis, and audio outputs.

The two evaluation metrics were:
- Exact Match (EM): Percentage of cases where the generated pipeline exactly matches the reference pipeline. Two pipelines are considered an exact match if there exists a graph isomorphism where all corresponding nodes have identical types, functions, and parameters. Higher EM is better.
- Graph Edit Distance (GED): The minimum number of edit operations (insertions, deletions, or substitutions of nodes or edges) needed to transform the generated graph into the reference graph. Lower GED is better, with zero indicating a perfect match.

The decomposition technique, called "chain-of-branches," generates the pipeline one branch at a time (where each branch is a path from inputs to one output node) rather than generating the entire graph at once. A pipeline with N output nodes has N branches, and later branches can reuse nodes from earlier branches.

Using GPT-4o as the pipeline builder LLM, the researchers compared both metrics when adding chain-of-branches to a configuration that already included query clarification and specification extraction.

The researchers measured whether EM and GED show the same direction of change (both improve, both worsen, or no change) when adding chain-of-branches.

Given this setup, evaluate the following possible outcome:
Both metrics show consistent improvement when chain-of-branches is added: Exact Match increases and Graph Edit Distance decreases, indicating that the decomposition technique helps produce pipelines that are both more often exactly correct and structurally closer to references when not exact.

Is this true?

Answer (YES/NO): NO